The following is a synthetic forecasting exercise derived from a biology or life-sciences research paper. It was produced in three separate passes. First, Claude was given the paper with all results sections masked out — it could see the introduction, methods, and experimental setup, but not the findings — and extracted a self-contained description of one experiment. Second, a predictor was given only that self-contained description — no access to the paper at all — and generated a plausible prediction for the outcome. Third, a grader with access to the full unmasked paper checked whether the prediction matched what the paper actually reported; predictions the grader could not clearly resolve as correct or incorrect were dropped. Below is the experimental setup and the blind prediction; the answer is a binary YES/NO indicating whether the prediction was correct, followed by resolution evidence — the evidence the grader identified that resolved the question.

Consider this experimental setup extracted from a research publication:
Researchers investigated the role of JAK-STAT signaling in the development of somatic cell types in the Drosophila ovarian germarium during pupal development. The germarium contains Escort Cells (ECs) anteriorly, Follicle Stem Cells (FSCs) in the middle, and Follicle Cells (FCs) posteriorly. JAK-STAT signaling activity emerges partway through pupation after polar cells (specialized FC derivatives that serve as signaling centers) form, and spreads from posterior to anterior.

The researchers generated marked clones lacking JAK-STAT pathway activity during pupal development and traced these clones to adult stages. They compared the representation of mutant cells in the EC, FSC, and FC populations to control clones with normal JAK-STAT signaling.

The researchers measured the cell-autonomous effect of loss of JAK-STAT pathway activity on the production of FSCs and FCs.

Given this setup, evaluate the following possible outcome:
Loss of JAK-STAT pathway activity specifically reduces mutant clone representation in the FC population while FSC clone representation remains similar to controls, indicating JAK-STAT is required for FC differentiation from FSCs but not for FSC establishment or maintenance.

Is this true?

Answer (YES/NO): NO